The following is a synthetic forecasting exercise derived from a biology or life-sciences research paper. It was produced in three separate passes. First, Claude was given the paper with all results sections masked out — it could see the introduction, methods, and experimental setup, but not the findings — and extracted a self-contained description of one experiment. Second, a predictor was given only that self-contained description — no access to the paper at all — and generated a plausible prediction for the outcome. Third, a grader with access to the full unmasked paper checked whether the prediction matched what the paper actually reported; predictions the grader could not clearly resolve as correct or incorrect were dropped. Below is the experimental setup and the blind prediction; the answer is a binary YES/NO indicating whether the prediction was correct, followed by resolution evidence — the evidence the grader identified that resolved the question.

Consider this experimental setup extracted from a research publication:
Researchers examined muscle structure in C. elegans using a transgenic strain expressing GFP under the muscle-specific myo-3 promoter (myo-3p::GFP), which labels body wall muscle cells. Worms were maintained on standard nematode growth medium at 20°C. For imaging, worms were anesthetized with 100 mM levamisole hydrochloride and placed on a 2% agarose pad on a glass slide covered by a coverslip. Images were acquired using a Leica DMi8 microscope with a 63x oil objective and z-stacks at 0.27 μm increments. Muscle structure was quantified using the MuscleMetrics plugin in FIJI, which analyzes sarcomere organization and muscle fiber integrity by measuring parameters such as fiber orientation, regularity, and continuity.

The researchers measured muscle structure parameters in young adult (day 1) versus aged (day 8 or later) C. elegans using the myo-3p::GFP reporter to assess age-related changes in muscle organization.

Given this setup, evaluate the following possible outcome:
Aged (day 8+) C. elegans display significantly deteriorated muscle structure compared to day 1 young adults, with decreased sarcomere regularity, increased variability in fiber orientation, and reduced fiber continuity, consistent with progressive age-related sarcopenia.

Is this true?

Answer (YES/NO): NO